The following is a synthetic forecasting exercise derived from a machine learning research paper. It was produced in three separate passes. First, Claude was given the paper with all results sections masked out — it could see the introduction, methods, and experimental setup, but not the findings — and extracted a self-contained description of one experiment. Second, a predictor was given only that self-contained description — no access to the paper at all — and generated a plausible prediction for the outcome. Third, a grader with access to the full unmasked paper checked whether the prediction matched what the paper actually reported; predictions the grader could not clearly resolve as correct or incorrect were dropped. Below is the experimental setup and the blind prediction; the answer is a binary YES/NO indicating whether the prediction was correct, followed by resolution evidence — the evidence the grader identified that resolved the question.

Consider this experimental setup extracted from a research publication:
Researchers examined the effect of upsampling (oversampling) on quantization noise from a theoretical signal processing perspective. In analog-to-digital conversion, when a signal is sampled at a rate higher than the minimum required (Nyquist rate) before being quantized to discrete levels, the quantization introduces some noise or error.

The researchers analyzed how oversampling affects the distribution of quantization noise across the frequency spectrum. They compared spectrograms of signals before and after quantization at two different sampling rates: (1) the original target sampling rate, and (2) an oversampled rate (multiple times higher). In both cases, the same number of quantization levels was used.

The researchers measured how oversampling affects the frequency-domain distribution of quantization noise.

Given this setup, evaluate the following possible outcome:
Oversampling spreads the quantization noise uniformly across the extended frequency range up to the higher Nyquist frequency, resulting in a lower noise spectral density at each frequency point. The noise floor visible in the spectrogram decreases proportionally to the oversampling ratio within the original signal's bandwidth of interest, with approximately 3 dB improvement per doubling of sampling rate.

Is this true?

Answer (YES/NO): NO